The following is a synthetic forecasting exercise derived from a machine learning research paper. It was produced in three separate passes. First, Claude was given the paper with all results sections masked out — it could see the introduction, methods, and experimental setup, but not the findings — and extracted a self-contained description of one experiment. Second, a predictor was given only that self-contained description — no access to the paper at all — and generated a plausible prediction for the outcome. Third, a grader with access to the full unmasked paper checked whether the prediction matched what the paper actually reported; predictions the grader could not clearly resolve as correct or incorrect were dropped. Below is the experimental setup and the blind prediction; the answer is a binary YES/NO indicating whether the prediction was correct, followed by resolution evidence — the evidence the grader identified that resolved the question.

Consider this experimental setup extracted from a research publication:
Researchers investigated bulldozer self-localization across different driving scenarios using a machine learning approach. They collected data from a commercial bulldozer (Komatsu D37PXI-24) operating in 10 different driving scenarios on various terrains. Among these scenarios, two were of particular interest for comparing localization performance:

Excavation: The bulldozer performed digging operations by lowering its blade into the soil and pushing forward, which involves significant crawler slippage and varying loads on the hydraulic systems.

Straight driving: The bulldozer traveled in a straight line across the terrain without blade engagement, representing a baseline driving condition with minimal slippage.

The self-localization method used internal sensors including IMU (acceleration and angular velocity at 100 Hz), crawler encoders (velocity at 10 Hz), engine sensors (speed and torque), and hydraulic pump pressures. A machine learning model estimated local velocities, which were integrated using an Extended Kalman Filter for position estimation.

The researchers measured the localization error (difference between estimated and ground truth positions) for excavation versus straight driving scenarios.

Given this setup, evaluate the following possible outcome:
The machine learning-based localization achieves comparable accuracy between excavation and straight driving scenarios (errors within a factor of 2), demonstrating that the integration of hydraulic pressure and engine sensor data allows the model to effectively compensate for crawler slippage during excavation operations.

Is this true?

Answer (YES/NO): YES